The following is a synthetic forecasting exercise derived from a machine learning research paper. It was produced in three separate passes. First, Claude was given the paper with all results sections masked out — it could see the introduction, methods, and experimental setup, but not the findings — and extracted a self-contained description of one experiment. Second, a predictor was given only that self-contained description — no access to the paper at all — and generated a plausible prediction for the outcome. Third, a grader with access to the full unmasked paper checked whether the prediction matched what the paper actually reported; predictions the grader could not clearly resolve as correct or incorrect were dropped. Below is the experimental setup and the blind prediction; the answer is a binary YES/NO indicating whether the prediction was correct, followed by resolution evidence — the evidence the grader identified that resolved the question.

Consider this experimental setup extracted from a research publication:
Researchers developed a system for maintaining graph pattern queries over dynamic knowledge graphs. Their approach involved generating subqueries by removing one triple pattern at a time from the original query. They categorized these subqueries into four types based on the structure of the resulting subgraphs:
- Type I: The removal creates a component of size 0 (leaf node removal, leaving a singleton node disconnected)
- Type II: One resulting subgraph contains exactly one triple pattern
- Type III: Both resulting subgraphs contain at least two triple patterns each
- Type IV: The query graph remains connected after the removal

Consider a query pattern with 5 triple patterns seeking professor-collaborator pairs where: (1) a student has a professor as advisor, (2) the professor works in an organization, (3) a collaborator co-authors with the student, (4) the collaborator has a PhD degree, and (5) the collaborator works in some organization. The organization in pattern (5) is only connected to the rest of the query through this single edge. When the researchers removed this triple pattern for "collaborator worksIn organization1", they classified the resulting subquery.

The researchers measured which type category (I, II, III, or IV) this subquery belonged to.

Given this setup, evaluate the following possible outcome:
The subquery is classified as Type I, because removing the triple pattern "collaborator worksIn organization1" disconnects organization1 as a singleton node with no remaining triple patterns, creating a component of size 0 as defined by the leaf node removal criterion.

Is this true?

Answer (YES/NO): YES